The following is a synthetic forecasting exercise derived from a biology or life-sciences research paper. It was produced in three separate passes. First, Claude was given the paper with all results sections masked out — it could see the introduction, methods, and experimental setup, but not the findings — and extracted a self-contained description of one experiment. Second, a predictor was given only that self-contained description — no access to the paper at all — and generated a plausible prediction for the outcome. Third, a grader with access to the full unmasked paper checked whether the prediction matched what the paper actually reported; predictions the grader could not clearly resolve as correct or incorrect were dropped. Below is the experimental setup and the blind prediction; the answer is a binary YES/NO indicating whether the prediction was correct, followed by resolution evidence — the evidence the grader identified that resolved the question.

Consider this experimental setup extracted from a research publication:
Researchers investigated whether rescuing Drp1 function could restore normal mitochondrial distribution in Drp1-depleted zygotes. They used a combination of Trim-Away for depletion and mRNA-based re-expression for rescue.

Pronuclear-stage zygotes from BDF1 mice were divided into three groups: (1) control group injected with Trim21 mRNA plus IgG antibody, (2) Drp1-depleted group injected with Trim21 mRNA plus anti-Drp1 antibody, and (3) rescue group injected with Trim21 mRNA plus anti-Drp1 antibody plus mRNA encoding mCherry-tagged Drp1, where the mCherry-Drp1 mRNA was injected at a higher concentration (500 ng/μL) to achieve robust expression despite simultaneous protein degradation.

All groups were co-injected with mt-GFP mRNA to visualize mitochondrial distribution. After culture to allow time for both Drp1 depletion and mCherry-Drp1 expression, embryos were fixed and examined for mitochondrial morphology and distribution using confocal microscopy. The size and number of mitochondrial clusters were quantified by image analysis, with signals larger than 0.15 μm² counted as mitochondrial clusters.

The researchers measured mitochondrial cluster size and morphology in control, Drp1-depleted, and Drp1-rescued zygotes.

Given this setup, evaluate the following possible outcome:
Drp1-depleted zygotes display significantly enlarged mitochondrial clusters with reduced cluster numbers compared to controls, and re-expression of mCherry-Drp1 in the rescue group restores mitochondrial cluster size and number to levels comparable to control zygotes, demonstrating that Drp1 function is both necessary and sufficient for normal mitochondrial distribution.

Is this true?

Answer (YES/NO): YES